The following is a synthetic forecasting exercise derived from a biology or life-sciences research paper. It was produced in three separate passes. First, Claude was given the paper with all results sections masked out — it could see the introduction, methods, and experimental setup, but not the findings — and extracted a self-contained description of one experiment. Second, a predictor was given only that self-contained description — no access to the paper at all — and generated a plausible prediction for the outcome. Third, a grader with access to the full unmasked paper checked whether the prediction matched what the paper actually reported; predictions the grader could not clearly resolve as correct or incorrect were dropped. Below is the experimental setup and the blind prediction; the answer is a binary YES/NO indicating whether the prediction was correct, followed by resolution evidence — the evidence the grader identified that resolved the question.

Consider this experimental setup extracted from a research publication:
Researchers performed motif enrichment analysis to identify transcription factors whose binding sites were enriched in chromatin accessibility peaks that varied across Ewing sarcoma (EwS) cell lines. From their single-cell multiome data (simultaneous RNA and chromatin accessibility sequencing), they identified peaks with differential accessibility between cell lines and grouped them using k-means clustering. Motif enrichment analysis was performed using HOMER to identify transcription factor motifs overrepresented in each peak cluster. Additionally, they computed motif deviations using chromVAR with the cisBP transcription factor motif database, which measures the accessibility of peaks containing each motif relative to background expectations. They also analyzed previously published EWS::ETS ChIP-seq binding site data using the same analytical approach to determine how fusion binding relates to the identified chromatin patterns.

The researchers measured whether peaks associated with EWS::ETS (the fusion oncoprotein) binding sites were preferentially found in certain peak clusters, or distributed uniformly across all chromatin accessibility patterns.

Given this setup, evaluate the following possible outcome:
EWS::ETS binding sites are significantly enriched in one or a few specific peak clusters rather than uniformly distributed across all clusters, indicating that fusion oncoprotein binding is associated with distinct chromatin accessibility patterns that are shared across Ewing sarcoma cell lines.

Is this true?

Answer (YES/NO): NO